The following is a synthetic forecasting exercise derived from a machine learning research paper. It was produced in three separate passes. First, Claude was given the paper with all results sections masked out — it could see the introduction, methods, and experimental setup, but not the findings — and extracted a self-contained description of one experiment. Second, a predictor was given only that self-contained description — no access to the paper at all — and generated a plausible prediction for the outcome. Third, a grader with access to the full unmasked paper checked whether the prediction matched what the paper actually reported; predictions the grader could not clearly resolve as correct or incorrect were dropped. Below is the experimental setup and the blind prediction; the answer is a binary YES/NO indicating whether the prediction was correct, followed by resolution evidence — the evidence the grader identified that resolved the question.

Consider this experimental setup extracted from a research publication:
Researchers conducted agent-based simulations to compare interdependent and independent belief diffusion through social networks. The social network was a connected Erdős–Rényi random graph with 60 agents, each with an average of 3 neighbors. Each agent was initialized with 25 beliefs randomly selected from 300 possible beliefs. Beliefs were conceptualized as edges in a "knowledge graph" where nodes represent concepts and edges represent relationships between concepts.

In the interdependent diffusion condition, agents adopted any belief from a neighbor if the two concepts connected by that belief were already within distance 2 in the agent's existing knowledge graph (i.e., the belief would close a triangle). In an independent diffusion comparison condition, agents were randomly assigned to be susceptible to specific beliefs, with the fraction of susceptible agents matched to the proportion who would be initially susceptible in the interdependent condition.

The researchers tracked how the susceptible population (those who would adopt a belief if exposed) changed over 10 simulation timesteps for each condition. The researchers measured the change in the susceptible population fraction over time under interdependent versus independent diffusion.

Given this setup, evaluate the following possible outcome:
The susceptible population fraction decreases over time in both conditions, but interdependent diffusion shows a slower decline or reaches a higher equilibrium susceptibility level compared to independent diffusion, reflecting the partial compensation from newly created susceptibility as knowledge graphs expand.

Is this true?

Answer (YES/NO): NO